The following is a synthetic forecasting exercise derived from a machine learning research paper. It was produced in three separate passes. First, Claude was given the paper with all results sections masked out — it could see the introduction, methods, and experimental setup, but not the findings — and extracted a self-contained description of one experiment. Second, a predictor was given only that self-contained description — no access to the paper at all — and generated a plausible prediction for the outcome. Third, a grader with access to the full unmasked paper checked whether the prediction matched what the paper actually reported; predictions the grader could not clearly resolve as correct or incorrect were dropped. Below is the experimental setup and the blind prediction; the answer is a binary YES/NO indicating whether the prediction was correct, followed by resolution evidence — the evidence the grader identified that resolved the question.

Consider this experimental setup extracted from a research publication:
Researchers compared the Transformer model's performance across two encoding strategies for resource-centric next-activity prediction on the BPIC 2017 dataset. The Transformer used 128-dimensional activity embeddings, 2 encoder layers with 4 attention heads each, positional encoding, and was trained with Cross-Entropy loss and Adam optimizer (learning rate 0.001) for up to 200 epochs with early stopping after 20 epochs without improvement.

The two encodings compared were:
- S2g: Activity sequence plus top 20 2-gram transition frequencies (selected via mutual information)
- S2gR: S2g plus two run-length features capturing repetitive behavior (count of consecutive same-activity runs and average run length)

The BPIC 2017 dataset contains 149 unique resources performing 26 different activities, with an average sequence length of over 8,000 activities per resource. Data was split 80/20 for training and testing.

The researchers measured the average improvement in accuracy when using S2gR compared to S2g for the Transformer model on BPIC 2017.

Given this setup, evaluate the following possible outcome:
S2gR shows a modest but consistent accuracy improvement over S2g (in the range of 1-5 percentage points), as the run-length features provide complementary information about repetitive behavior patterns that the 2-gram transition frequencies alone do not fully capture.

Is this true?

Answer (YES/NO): NO